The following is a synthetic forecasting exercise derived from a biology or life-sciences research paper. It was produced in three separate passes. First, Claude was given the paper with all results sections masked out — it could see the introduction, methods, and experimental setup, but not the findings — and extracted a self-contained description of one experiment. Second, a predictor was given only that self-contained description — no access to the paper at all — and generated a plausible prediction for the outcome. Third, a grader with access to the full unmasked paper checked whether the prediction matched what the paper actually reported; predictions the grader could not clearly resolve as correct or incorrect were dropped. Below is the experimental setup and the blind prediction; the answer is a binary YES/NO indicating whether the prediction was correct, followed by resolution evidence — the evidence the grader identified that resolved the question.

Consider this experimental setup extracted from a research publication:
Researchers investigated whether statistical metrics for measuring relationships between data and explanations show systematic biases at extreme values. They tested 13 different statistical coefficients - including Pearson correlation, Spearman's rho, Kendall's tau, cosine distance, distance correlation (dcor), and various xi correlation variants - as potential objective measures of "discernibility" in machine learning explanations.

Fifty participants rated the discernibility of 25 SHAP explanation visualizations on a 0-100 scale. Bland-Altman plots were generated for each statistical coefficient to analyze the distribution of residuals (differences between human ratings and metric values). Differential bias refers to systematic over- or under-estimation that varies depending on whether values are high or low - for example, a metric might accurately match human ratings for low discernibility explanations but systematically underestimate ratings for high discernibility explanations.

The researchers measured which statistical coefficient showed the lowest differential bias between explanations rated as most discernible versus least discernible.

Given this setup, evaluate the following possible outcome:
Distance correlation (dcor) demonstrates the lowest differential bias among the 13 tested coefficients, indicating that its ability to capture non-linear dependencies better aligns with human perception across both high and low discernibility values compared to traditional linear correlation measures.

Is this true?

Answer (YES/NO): YES